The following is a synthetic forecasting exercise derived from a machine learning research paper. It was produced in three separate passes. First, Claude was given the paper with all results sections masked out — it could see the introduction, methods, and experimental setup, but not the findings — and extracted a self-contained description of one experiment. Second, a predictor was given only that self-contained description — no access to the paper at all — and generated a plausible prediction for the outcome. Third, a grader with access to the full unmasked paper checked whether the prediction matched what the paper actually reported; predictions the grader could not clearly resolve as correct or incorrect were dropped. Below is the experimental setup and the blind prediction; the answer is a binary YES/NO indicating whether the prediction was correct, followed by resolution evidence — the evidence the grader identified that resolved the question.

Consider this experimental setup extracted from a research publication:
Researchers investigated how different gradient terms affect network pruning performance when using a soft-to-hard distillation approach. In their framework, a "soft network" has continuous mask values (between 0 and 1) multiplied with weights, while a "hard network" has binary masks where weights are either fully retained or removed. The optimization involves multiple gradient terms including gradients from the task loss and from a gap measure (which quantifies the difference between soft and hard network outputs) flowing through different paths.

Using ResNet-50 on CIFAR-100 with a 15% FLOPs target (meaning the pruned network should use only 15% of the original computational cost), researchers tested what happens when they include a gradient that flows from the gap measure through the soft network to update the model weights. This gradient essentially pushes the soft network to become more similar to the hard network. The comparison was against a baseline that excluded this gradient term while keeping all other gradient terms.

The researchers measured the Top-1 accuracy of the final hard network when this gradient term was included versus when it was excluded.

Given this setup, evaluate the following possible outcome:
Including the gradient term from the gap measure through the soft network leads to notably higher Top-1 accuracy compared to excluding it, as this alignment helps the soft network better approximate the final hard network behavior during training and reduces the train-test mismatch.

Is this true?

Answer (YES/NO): NO